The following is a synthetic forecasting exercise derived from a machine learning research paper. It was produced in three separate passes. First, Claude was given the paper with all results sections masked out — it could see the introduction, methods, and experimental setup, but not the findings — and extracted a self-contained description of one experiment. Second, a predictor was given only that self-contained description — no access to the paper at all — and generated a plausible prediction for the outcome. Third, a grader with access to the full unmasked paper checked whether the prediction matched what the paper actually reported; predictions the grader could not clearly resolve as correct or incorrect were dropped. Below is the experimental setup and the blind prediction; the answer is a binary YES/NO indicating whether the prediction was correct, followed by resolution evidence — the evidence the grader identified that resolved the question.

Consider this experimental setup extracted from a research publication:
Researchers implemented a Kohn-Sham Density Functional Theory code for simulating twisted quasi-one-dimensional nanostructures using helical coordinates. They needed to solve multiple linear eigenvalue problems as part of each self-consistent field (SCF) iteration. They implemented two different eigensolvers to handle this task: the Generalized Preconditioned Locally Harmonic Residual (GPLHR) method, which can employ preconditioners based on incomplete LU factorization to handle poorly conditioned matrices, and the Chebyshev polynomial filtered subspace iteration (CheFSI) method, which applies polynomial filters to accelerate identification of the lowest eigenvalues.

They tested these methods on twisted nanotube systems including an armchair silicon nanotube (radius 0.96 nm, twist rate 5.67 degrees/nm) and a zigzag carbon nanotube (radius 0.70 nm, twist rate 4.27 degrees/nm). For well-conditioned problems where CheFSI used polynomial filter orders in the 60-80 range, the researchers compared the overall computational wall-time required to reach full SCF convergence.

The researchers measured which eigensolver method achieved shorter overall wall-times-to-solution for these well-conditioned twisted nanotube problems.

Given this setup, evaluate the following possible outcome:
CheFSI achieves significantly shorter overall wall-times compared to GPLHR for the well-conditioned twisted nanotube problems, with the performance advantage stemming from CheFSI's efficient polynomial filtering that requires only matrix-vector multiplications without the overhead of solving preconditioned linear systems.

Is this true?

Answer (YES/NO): NO